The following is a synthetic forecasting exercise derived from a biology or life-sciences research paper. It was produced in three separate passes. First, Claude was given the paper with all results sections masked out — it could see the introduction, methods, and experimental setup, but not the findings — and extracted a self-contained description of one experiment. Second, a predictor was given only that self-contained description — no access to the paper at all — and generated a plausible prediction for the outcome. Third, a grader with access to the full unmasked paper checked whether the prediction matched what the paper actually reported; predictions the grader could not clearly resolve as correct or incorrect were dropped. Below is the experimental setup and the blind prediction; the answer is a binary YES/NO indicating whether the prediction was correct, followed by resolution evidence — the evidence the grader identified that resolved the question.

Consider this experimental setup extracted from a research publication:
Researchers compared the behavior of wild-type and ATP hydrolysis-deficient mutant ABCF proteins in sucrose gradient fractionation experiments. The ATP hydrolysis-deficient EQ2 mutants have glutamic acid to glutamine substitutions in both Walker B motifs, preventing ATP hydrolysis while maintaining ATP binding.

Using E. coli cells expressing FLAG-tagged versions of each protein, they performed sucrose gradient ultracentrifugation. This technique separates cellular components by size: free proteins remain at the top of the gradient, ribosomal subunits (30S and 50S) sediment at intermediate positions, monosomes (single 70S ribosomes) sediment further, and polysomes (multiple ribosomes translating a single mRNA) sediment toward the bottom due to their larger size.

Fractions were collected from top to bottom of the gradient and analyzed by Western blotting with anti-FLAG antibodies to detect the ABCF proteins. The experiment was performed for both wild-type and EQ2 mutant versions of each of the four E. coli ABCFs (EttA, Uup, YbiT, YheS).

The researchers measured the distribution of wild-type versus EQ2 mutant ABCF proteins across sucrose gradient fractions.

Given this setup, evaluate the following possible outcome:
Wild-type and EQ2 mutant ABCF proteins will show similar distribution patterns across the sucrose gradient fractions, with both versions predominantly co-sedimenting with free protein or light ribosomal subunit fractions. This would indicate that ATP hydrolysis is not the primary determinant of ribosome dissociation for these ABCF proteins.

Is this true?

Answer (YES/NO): NO